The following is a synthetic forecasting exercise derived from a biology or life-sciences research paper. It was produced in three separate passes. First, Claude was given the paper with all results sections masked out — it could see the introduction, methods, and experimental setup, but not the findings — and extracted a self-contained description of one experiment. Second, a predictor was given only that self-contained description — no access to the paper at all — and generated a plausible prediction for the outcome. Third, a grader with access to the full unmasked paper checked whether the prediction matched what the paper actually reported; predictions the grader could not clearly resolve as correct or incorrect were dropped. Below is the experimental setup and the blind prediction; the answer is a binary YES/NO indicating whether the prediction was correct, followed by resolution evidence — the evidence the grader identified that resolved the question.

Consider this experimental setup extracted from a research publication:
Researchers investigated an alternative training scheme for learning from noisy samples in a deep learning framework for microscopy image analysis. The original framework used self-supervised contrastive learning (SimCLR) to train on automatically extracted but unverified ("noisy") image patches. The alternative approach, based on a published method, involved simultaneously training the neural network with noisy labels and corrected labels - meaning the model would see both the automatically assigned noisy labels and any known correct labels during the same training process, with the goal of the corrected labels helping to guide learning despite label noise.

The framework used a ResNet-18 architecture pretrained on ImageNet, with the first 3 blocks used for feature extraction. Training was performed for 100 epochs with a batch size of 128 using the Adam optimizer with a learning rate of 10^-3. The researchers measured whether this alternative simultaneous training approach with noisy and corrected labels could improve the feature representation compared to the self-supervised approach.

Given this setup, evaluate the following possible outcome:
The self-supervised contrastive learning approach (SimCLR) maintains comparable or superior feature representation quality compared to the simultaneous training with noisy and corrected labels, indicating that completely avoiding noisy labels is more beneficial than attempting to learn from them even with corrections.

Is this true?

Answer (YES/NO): YES